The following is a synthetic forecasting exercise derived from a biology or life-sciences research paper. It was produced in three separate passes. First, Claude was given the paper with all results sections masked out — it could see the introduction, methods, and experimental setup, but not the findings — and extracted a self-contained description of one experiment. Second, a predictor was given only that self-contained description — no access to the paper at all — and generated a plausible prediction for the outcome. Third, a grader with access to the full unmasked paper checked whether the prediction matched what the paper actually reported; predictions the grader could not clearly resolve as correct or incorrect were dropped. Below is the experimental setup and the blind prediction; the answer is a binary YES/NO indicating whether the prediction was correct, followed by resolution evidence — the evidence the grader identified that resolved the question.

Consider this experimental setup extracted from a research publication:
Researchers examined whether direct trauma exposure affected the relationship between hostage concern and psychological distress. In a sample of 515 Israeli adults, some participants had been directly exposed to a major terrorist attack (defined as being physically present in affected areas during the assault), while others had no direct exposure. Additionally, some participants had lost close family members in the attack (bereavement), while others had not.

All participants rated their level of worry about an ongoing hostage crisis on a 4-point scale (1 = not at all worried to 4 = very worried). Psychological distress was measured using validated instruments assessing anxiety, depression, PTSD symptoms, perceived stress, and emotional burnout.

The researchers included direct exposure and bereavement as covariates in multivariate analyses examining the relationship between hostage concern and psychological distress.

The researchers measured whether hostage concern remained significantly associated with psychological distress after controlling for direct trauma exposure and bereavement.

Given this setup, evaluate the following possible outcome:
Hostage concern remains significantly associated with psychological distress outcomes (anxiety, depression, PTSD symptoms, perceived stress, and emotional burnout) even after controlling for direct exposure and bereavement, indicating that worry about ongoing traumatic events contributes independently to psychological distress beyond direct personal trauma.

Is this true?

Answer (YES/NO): YES